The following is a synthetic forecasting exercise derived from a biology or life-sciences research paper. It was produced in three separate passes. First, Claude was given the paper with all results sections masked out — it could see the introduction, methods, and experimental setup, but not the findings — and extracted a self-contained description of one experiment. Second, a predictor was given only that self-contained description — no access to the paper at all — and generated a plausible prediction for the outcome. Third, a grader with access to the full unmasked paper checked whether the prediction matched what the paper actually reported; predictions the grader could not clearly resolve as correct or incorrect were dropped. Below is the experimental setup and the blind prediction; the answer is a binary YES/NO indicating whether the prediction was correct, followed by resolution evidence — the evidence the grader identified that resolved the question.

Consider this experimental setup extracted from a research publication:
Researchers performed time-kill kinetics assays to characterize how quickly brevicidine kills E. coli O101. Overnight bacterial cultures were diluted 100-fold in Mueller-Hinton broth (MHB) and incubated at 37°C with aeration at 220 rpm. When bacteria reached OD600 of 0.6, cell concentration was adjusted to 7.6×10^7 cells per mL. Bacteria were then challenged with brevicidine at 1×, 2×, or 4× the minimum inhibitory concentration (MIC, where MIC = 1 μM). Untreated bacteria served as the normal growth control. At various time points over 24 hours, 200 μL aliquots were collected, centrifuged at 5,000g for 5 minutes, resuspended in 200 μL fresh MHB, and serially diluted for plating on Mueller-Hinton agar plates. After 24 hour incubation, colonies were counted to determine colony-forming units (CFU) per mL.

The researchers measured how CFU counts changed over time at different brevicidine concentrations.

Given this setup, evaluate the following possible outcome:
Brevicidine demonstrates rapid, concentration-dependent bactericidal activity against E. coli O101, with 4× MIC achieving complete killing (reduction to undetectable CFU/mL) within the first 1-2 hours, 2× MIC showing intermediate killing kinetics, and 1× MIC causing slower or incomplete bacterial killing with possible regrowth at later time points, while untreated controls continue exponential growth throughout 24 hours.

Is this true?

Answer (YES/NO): NO